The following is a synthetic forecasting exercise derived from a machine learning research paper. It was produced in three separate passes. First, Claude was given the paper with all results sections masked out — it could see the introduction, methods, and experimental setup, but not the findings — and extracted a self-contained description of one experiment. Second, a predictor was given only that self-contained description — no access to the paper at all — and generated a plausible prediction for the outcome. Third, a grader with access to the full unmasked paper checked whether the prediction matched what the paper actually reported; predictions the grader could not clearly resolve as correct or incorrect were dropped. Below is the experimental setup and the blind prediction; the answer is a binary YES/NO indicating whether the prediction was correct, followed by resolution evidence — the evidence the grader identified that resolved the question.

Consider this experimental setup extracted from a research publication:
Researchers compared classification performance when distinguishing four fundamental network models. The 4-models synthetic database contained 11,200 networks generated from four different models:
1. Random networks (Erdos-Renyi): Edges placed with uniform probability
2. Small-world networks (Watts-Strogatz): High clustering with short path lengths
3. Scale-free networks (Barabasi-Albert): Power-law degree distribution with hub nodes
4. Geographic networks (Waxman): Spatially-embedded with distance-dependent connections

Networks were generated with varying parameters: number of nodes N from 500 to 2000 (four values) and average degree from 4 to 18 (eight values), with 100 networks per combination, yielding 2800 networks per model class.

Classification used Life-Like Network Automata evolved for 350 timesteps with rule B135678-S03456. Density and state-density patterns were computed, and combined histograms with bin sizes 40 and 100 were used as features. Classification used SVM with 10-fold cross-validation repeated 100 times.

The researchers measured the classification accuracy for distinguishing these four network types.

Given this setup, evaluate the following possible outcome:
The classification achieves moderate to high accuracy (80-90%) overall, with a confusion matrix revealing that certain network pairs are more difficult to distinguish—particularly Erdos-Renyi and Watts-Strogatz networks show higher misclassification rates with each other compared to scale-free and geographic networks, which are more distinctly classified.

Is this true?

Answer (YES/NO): NO